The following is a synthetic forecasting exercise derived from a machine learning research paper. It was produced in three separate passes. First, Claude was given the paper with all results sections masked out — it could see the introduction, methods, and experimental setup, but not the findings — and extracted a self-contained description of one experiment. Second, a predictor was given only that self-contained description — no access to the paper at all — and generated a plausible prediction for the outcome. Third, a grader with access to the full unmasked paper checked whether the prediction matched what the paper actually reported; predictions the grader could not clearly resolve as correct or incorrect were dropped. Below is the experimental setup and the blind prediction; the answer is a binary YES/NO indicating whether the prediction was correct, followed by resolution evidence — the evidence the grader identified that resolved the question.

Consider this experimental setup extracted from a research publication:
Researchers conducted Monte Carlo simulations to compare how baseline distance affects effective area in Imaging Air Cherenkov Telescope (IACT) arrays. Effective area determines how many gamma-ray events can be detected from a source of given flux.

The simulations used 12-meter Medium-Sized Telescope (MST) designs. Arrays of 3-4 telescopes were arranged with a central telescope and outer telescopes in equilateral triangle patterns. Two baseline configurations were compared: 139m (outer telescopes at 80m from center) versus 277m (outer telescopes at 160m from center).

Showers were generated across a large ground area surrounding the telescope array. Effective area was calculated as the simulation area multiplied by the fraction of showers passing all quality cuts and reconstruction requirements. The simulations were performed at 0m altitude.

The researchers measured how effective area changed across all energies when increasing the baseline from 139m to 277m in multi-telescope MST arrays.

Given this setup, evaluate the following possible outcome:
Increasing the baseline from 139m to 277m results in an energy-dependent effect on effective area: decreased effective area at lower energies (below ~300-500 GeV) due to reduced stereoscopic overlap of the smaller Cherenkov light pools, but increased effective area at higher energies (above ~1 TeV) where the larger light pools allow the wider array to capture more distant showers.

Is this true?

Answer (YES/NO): NO